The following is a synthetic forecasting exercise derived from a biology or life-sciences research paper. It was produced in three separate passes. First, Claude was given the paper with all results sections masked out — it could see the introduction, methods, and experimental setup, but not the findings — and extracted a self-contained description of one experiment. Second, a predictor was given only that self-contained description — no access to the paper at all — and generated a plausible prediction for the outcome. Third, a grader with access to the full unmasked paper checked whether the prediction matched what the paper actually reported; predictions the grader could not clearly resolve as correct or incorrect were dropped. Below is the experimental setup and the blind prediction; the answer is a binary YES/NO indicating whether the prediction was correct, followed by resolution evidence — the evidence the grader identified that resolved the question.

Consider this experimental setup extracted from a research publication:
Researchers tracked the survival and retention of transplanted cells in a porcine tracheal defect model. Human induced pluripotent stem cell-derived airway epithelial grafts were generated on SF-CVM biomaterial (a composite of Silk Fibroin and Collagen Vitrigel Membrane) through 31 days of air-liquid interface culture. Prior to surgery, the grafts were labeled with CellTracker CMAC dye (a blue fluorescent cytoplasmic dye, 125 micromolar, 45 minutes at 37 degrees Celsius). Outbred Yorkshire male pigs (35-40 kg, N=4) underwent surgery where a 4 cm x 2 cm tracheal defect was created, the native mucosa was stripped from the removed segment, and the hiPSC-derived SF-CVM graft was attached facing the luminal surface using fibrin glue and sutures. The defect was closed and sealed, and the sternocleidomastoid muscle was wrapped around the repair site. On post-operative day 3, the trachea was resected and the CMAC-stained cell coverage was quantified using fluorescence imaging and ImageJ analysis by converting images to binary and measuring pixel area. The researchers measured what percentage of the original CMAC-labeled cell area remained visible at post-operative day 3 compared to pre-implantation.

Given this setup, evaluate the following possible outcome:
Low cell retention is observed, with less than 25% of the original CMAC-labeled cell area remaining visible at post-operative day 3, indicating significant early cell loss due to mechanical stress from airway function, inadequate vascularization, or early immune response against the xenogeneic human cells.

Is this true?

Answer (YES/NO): NO